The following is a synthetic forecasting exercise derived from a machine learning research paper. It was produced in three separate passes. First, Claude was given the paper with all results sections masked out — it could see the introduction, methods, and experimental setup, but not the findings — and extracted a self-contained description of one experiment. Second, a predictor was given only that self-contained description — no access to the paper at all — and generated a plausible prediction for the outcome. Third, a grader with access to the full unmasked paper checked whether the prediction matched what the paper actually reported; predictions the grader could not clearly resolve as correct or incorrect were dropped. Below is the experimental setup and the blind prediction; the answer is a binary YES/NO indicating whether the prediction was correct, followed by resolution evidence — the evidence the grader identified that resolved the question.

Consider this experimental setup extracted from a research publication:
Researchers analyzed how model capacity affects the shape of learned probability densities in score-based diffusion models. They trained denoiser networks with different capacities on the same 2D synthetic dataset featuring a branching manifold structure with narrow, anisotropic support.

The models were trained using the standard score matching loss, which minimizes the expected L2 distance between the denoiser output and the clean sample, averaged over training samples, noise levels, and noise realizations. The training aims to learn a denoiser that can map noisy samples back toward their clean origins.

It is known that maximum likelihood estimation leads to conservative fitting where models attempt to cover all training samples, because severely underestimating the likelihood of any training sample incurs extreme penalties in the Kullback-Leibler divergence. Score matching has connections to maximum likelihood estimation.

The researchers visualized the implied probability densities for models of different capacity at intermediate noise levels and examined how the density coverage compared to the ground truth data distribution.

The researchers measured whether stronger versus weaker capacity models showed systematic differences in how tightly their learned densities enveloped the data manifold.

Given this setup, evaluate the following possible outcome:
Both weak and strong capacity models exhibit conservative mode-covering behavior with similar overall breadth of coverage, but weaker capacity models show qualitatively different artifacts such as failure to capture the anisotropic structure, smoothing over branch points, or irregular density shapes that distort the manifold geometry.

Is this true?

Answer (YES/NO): NO